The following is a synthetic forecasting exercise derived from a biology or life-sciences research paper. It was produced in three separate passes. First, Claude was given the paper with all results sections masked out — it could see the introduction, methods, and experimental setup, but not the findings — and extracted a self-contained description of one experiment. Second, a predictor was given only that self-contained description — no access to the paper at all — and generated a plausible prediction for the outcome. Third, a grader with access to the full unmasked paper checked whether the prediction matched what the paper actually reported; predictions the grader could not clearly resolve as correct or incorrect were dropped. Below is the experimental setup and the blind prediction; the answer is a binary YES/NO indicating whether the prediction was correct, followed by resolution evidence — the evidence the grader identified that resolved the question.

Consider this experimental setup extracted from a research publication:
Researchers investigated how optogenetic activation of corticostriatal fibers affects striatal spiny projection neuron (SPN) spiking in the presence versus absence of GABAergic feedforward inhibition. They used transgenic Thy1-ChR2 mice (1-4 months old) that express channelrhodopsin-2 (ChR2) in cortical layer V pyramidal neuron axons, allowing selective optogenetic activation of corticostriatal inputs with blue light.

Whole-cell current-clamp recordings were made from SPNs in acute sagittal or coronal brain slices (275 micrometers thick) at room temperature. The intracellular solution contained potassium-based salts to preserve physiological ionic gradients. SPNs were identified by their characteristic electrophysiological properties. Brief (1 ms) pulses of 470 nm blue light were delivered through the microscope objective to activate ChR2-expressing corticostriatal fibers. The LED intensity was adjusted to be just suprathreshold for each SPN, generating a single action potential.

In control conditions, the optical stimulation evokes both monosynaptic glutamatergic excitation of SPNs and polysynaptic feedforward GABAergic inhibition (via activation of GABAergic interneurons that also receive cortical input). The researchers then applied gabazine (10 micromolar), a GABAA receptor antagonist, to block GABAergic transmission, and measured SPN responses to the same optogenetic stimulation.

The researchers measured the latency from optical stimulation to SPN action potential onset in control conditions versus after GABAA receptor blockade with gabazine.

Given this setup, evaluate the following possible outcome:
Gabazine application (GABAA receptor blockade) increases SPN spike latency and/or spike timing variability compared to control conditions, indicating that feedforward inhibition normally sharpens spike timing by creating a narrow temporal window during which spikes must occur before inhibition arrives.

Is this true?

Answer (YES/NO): NO